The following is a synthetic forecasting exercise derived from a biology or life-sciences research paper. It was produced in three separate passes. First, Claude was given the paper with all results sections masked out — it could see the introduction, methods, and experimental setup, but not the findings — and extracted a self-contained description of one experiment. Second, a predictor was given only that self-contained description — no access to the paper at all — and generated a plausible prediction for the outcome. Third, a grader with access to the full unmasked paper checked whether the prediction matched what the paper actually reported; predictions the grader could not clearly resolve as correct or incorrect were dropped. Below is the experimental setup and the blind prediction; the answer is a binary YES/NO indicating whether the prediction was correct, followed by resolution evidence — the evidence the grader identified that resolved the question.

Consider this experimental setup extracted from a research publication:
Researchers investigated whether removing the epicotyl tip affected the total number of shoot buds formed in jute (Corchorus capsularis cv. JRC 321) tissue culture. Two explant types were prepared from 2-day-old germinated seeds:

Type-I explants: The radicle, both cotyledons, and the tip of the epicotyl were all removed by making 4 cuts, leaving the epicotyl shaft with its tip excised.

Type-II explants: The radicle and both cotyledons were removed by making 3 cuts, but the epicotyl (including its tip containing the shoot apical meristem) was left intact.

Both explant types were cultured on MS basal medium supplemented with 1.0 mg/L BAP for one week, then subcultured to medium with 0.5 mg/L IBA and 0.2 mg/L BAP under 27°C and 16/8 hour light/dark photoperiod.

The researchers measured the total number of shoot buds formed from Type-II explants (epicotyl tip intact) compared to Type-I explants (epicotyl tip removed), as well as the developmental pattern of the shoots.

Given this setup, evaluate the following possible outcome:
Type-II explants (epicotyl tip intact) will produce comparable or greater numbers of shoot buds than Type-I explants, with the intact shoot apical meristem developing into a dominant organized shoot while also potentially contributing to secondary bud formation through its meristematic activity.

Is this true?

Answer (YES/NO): NO